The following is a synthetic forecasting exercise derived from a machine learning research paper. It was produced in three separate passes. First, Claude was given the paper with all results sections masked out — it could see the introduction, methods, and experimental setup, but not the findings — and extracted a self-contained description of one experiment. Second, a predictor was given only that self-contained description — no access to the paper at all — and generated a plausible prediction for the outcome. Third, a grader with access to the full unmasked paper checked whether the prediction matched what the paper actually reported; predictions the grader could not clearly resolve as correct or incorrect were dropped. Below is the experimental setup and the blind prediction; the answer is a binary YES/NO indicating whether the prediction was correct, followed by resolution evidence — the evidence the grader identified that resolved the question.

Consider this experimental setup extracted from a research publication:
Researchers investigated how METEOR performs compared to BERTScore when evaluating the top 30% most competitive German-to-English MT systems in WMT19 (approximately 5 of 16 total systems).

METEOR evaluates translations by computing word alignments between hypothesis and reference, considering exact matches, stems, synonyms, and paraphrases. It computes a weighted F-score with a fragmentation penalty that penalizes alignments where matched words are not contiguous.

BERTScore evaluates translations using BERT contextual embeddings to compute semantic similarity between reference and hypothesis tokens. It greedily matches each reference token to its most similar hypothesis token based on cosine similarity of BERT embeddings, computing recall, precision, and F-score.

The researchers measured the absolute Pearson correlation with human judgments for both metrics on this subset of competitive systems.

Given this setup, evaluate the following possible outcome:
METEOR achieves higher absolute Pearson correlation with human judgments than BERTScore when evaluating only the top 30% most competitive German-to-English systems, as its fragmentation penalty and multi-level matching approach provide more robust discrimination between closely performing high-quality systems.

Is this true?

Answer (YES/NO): YES